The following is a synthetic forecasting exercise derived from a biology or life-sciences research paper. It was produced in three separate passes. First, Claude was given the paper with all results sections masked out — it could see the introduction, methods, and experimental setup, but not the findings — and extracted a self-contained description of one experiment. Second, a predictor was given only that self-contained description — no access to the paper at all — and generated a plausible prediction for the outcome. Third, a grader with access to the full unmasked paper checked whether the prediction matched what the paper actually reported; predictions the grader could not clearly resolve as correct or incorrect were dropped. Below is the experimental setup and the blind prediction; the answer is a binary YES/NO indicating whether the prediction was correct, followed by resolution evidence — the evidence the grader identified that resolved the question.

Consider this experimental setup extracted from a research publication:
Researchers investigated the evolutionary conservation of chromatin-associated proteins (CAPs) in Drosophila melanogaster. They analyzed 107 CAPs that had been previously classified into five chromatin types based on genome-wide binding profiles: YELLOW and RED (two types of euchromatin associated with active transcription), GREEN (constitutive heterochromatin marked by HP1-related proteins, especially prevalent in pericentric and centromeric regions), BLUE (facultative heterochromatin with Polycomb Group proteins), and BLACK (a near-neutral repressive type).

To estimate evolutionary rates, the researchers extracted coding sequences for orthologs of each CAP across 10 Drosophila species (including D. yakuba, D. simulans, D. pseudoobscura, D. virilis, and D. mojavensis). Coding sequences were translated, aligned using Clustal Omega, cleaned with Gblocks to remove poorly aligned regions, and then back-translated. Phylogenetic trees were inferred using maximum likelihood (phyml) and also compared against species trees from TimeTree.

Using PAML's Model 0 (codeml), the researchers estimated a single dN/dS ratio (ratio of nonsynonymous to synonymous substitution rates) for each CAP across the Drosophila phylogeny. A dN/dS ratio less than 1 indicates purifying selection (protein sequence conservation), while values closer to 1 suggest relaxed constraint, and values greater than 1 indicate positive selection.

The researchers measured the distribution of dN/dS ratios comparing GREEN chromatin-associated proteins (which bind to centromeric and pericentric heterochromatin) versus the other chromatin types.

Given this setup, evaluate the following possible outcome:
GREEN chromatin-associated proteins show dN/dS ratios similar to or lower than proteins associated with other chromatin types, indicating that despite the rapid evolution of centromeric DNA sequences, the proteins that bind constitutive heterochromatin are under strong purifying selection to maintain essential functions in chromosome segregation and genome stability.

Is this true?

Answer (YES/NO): NO